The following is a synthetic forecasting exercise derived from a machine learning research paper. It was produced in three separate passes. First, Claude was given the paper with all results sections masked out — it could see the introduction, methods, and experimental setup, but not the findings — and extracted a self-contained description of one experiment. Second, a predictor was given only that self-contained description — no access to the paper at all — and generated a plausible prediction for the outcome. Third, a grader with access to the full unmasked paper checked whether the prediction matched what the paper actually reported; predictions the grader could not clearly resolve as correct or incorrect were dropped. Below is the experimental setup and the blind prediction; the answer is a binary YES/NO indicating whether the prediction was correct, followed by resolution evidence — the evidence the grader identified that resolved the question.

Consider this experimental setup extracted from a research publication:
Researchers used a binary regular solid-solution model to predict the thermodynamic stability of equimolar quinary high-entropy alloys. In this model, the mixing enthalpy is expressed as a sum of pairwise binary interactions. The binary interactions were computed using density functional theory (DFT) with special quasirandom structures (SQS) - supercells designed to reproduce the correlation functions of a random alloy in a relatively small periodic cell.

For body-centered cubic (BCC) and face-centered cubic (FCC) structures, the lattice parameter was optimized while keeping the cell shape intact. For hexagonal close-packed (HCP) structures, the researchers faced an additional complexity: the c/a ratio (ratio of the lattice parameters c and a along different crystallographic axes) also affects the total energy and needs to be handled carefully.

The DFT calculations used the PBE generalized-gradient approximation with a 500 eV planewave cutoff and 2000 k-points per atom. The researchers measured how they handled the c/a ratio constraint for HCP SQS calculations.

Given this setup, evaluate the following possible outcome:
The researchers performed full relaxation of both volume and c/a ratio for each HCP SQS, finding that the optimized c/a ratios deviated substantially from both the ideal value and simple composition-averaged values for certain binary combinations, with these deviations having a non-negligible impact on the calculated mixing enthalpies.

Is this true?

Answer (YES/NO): NO